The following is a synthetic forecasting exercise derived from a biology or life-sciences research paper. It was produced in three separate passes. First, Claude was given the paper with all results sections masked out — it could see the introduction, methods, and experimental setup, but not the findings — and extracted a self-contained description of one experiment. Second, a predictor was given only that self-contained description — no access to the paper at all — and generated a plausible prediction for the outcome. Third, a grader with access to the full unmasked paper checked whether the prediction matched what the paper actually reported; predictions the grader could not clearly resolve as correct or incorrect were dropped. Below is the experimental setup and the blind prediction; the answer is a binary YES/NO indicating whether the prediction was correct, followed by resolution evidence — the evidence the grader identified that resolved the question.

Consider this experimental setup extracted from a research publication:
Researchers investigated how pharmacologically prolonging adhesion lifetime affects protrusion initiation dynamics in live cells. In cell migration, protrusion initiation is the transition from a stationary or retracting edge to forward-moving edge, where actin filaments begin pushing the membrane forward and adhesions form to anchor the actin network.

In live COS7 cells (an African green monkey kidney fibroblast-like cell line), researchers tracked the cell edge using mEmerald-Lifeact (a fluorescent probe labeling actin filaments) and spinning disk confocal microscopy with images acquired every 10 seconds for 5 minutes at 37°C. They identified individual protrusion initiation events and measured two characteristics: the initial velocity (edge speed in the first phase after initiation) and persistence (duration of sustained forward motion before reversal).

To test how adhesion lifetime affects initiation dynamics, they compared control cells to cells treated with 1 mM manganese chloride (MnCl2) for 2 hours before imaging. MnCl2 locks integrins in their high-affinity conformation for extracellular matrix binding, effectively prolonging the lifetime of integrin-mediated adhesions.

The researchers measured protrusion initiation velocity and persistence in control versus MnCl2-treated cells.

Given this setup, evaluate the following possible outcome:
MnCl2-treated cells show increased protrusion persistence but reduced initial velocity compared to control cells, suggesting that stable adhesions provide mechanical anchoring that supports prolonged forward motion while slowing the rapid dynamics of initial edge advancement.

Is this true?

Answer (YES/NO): NO